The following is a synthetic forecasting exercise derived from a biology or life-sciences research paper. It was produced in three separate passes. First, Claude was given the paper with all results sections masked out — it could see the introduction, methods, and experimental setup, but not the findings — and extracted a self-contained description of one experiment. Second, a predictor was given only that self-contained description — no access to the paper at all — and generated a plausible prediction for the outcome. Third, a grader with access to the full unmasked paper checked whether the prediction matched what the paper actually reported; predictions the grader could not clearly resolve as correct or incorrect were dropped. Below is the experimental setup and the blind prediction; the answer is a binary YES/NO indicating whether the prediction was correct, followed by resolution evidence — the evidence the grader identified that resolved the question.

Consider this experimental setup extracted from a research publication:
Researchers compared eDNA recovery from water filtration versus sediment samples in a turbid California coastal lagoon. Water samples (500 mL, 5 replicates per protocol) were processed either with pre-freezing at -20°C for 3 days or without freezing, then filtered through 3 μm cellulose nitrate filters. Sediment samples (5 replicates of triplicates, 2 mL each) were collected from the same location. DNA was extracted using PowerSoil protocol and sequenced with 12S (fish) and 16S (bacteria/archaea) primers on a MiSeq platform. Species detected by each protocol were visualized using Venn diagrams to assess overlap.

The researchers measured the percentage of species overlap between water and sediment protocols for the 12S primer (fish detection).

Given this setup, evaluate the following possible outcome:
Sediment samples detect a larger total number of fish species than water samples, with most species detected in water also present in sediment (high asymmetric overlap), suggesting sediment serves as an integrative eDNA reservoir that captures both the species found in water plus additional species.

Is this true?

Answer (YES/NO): NO